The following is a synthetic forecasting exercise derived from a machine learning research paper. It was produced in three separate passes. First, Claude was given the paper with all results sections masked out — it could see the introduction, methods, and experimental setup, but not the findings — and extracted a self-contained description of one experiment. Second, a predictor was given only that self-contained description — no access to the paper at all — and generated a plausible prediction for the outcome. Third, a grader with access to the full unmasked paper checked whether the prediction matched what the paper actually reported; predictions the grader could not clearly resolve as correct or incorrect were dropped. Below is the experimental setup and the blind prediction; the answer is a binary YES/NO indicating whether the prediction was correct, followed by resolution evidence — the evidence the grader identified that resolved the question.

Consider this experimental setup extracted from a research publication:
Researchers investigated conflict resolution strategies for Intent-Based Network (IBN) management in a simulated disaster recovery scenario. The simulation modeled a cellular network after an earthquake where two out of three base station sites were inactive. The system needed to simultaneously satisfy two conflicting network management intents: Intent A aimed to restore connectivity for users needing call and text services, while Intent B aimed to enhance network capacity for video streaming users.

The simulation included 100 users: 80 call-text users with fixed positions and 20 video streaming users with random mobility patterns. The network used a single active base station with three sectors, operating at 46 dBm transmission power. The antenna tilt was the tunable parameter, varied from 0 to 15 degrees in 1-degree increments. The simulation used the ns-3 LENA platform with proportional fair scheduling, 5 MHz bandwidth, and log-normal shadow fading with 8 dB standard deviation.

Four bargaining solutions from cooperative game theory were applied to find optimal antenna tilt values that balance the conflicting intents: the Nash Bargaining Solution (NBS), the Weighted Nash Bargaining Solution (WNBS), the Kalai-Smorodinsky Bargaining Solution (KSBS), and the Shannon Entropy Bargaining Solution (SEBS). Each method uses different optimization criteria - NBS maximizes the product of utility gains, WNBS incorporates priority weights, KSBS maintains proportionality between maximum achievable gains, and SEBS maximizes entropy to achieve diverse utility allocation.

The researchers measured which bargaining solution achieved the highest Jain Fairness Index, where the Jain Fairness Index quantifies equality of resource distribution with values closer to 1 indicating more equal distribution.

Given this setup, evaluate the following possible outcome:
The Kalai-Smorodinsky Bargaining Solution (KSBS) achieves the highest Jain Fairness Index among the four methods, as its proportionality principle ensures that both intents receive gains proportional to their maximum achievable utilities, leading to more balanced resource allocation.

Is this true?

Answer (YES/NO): YES